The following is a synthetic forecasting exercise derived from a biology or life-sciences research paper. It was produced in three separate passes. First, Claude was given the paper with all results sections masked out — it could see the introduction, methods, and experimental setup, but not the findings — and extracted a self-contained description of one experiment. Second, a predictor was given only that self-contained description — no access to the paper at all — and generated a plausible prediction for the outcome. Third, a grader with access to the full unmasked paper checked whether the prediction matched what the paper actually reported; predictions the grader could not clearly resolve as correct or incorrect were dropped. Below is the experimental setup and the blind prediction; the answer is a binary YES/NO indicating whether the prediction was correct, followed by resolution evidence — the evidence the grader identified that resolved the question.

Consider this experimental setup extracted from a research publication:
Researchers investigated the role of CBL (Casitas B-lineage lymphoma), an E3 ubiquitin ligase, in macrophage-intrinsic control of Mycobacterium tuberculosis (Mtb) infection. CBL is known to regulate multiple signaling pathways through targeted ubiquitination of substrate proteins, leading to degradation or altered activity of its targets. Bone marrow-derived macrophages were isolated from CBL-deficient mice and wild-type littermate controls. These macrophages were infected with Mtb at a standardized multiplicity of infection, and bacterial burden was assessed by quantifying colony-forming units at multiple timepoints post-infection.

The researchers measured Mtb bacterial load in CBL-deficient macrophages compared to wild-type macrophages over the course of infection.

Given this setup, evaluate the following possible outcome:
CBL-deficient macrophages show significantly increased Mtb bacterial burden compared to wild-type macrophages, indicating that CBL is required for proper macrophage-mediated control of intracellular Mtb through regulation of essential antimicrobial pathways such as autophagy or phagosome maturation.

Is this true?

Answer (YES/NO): NO